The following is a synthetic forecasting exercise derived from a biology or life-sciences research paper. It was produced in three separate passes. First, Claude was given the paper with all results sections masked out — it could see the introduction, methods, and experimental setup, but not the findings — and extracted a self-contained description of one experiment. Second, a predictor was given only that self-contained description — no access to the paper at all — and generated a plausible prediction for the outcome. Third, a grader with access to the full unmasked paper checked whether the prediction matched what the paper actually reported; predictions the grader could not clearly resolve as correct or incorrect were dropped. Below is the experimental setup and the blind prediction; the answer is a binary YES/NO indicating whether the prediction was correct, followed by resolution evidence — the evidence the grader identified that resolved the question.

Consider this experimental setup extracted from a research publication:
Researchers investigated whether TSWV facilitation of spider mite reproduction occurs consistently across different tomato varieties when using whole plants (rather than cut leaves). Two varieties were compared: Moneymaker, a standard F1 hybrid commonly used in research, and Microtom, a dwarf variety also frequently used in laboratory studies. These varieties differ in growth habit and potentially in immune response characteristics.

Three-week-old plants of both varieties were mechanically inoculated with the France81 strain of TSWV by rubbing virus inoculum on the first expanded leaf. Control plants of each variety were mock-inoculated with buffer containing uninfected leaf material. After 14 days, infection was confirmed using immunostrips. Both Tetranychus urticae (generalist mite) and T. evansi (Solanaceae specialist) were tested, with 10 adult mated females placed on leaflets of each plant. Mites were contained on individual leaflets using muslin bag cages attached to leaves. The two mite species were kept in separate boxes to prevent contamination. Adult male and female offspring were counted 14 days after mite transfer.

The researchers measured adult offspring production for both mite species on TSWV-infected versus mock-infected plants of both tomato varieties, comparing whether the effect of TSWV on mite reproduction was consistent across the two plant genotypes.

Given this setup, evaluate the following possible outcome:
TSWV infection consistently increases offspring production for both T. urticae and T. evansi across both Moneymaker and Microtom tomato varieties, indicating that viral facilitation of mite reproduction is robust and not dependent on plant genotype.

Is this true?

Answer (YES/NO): YES